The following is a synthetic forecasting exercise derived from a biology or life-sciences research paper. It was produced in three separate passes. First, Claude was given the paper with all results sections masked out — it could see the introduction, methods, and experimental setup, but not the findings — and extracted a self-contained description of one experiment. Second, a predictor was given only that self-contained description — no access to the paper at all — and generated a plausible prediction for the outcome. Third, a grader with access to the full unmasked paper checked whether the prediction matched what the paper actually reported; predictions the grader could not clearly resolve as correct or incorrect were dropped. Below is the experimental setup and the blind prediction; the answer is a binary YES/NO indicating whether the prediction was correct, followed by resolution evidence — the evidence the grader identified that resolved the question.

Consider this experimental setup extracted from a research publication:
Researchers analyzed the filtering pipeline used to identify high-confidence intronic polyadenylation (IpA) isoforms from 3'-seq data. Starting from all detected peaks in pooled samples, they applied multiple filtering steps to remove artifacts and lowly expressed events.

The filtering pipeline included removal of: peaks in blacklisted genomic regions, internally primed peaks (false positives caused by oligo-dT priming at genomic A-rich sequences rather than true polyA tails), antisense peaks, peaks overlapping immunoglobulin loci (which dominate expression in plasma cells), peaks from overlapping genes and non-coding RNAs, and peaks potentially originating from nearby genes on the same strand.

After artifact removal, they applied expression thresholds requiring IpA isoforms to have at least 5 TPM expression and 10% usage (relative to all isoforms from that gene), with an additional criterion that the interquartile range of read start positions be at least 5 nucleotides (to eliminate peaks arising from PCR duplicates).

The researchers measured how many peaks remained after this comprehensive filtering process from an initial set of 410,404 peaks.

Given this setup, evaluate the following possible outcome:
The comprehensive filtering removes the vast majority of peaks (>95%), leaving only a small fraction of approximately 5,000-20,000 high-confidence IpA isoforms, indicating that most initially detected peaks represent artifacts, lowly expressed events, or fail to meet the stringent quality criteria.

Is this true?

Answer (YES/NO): NO